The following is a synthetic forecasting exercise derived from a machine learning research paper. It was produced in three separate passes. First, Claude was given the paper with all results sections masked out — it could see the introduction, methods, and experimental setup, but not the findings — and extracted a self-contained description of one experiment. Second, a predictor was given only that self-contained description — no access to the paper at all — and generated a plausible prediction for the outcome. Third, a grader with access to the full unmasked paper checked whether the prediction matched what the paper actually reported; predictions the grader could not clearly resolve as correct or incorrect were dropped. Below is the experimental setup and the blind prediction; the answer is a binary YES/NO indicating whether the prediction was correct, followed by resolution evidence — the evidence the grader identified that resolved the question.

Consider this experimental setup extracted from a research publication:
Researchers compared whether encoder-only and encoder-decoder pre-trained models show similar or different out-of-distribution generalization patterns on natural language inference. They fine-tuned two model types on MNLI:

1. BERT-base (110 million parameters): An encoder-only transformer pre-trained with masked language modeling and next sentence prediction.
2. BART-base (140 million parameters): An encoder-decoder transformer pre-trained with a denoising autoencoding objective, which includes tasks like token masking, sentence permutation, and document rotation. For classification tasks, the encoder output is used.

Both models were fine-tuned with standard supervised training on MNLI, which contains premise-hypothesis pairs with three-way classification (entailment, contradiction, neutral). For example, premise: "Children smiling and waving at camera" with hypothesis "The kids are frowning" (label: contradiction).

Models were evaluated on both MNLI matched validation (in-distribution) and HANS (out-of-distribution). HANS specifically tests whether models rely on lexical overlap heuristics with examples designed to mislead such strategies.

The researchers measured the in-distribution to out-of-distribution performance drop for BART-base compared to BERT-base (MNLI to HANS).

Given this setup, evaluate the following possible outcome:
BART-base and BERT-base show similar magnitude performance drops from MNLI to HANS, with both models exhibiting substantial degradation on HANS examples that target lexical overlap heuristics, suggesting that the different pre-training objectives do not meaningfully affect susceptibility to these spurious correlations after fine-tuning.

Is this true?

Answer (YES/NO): YES